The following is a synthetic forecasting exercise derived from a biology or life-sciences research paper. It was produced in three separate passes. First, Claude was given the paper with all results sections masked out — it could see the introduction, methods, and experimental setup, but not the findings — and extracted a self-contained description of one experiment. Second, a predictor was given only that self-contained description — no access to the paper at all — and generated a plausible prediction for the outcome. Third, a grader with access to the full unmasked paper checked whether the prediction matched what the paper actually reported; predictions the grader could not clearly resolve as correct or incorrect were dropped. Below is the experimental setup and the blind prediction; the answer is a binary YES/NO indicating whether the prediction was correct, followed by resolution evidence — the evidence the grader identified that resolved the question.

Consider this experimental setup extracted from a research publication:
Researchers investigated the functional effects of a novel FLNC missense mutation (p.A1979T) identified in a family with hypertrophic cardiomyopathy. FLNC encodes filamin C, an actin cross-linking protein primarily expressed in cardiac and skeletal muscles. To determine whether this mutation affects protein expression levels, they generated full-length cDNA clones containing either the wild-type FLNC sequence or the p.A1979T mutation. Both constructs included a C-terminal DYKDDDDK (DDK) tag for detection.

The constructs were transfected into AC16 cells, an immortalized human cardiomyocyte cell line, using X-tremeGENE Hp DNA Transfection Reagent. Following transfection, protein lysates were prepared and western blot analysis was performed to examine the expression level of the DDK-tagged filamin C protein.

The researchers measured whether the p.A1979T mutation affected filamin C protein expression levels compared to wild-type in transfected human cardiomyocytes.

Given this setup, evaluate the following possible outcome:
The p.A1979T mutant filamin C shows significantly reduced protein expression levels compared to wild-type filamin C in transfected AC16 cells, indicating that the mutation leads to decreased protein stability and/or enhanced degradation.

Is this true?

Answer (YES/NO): NO